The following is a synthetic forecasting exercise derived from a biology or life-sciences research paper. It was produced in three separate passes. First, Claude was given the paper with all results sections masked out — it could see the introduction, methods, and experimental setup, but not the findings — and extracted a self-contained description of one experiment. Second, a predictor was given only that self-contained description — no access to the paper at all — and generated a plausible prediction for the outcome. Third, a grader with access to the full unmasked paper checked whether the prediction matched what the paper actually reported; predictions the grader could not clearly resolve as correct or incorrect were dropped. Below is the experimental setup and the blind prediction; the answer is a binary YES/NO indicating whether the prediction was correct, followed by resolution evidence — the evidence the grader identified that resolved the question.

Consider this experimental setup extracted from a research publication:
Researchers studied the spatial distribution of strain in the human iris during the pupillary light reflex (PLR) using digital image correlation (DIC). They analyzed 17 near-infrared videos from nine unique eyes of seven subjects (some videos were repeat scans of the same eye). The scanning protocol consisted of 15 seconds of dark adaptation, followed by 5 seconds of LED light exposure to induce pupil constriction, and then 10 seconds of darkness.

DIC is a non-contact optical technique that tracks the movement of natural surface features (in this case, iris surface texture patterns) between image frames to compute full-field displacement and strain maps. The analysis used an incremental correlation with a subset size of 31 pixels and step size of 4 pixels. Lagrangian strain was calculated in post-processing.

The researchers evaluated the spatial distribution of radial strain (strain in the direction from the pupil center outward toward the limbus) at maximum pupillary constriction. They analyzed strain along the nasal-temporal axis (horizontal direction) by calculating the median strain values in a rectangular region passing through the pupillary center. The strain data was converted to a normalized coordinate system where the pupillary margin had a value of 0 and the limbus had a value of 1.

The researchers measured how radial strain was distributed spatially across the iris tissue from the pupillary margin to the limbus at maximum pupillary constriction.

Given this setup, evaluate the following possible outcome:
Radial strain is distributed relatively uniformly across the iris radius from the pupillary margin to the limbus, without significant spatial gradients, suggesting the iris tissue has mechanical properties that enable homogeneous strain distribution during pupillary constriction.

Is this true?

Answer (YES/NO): NO